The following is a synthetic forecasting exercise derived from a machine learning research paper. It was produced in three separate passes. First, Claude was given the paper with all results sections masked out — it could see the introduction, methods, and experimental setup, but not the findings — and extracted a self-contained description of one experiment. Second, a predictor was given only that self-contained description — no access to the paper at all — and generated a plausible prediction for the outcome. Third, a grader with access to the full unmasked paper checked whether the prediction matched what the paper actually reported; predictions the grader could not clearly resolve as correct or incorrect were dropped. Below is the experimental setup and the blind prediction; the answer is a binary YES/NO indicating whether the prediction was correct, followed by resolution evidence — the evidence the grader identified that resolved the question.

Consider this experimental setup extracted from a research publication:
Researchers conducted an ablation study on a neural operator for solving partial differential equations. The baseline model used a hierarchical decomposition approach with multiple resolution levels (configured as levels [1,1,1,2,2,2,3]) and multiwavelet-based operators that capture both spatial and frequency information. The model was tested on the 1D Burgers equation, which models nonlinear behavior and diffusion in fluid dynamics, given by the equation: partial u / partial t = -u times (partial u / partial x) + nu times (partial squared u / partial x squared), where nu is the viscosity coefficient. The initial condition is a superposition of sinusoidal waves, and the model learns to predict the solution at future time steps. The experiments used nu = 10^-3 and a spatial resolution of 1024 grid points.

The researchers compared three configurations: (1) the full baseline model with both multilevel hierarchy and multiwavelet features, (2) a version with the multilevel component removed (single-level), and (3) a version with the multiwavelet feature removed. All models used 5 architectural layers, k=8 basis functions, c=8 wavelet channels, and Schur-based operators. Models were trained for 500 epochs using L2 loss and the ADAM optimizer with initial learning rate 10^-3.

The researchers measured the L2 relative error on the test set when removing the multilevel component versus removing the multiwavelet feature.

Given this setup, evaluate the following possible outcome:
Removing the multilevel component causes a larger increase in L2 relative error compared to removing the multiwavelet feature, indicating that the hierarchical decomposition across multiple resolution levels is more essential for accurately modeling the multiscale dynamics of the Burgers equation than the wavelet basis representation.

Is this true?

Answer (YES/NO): NO